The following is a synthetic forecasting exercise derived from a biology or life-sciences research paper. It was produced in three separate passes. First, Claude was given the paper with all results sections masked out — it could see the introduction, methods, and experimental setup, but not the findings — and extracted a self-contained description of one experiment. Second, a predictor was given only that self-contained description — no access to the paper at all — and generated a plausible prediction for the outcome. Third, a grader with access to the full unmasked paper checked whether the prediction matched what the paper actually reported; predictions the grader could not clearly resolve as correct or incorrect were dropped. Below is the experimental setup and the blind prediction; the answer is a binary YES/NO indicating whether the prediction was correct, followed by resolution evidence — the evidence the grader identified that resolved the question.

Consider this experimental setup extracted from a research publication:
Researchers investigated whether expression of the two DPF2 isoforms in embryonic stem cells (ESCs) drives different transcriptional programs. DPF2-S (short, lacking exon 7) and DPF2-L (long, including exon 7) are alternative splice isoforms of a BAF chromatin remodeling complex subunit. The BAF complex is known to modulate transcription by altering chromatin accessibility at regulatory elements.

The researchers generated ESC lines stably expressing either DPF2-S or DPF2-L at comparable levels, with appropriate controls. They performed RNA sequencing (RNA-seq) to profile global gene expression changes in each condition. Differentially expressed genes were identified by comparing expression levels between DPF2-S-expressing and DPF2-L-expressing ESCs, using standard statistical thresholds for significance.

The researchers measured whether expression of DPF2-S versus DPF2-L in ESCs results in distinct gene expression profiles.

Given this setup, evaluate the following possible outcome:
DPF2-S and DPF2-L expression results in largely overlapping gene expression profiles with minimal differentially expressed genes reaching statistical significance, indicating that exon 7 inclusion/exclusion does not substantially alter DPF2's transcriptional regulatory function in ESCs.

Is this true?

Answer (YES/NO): NO